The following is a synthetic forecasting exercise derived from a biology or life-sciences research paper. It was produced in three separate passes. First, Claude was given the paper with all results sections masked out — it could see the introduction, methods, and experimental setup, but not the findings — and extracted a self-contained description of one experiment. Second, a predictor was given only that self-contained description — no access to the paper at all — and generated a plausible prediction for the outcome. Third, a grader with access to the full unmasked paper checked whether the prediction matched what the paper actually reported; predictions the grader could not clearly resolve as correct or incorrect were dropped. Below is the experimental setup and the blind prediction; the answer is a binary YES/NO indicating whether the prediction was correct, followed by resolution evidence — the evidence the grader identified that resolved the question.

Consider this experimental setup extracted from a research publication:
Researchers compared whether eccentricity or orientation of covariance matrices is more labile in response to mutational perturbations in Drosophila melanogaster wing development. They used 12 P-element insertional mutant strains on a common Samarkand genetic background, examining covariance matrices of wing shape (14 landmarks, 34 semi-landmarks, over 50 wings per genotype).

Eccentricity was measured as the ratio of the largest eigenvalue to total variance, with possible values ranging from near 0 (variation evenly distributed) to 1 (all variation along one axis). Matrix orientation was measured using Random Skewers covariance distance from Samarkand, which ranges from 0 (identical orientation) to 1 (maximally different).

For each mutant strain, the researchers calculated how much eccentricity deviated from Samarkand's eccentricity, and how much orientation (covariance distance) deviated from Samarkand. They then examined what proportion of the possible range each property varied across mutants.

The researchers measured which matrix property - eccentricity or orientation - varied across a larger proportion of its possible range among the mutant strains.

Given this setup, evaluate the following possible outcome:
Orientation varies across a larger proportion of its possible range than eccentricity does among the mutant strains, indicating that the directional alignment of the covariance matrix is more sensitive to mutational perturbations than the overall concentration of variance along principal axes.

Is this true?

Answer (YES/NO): YES